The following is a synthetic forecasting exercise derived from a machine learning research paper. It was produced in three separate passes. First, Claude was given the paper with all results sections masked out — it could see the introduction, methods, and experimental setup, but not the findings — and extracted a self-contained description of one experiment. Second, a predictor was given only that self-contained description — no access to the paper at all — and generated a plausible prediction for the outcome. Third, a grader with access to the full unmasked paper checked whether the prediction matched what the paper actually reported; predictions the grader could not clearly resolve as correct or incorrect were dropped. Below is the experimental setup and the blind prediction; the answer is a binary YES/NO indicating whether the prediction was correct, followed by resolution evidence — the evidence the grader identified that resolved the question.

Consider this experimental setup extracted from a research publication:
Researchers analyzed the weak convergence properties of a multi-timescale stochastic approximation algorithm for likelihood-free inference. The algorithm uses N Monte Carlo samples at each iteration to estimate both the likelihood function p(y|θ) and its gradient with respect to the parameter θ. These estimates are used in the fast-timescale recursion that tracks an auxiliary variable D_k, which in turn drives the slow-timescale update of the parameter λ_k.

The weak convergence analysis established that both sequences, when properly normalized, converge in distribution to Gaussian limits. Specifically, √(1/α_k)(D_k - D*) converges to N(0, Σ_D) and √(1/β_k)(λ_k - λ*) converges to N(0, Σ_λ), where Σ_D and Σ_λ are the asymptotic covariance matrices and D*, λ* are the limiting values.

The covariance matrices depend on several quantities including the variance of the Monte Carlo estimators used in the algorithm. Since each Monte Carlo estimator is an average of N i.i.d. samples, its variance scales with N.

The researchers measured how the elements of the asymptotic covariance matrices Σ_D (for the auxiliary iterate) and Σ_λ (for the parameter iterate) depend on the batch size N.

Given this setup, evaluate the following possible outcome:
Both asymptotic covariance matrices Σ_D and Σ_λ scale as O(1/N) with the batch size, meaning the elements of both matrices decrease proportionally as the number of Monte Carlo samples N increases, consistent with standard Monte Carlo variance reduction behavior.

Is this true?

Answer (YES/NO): YES